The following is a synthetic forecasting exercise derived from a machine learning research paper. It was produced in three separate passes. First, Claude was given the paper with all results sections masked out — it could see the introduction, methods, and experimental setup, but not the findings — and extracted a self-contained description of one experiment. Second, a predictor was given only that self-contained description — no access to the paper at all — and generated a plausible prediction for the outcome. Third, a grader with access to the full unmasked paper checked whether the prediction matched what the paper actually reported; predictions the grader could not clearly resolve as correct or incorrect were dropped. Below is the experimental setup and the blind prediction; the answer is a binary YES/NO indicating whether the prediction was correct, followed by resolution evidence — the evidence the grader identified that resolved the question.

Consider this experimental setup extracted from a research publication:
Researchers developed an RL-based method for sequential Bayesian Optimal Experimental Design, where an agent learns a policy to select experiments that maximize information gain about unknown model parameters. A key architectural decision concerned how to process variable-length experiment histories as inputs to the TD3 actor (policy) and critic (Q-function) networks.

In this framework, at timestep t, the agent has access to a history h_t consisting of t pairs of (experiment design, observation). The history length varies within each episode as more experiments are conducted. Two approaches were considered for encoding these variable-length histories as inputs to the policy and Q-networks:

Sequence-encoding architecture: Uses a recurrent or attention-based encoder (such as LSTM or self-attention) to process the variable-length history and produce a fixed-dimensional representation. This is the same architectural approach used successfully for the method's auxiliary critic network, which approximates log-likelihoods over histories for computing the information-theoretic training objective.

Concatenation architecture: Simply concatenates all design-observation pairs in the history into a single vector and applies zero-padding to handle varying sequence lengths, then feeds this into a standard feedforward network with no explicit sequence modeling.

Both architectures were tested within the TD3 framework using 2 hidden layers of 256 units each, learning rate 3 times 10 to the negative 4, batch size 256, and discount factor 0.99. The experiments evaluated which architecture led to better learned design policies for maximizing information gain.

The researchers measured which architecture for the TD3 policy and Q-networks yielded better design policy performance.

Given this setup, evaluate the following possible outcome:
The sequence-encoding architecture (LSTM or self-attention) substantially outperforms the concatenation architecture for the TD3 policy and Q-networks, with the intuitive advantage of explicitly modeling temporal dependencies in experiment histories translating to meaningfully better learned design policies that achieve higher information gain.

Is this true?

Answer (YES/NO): NO